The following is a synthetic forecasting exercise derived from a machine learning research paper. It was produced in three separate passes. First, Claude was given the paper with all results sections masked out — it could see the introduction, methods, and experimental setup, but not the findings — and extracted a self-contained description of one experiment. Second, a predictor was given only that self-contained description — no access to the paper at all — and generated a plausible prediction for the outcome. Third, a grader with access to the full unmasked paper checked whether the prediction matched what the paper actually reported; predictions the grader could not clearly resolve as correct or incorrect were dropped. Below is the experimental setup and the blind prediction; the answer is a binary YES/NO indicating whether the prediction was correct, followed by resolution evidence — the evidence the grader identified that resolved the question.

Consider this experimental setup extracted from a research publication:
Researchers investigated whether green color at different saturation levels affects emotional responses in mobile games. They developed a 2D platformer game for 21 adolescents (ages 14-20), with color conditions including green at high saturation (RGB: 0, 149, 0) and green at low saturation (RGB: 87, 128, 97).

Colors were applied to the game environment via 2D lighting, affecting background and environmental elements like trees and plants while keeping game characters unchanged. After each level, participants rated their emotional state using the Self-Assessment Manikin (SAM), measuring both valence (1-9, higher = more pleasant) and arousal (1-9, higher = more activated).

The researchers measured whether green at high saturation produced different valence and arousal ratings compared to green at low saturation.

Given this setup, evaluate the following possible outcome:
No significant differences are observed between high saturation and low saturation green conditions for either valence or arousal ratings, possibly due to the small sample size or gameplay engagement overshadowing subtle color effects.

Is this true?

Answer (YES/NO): YES